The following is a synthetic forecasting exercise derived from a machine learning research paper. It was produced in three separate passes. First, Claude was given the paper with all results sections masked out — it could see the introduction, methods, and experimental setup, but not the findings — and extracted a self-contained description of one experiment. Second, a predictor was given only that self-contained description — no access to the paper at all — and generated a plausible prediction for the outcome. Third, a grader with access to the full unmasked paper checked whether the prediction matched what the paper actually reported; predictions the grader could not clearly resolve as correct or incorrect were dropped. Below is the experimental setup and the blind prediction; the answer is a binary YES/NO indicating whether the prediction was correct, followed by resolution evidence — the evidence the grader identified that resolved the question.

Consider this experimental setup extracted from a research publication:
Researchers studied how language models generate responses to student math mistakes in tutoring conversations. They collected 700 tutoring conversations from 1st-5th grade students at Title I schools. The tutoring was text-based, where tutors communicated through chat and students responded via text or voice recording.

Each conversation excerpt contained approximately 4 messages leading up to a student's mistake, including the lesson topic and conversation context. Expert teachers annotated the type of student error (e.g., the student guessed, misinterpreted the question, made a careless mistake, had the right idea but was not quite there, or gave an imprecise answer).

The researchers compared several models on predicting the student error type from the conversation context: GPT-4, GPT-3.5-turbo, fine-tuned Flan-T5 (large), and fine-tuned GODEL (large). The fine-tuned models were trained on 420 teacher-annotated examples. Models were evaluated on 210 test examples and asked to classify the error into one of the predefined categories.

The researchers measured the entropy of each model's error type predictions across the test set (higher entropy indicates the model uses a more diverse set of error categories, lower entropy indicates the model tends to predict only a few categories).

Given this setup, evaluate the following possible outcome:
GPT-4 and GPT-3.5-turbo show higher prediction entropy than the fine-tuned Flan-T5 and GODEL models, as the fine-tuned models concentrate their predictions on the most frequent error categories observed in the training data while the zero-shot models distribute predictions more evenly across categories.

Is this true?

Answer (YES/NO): NO